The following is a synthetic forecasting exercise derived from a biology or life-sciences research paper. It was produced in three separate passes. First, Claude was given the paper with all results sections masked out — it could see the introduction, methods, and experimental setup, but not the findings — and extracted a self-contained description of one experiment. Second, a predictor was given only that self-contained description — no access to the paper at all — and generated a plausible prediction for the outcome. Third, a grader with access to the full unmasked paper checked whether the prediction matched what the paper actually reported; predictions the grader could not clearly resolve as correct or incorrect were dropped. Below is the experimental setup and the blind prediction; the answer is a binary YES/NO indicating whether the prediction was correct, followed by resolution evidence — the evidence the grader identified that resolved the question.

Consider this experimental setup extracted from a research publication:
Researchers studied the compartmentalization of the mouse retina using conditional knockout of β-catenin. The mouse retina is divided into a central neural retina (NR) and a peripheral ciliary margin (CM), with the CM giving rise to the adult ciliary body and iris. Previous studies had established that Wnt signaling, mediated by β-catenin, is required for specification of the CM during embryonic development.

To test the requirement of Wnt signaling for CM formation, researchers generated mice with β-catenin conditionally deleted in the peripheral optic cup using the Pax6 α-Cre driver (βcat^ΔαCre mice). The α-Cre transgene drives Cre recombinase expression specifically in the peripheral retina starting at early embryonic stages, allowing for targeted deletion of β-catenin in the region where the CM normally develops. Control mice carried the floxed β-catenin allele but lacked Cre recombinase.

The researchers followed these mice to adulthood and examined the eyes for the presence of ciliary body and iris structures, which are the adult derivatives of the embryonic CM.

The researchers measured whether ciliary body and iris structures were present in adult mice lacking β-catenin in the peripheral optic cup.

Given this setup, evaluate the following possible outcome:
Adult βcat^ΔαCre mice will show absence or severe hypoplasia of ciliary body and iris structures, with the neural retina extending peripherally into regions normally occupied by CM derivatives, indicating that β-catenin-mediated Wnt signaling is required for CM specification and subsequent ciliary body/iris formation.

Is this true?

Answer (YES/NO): NO